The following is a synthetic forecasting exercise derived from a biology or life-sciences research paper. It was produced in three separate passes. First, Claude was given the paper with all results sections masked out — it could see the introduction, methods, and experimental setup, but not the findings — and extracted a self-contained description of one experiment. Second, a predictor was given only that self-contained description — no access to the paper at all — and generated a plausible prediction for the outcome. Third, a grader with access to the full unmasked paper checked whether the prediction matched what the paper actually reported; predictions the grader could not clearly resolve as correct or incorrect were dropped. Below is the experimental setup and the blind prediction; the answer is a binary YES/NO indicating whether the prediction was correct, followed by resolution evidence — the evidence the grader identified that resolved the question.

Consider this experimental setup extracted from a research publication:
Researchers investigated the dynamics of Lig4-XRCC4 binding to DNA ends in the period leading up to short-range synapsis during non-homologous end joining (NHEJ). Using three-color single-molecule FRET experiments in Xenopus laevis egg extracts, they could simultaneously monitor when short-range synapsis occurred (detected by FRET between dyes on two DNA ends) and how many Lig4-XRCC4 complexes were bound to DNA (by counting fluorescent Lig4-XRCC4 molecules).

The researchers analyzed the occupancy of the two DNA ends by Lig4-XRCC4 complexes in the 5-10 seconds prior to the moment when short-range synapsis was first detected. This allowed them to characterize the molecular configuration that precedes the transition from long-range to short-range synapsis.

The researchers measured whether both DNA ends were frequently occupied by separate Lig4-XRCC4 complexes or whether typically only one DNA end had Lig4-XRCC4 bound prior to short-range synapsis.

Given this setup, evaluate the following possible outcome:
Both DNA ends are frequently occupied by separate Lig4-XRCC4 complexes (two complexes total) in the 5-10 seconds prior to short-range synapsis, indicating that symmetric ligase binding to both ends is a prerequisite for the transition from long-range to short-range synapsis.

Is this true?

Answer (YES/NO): NO